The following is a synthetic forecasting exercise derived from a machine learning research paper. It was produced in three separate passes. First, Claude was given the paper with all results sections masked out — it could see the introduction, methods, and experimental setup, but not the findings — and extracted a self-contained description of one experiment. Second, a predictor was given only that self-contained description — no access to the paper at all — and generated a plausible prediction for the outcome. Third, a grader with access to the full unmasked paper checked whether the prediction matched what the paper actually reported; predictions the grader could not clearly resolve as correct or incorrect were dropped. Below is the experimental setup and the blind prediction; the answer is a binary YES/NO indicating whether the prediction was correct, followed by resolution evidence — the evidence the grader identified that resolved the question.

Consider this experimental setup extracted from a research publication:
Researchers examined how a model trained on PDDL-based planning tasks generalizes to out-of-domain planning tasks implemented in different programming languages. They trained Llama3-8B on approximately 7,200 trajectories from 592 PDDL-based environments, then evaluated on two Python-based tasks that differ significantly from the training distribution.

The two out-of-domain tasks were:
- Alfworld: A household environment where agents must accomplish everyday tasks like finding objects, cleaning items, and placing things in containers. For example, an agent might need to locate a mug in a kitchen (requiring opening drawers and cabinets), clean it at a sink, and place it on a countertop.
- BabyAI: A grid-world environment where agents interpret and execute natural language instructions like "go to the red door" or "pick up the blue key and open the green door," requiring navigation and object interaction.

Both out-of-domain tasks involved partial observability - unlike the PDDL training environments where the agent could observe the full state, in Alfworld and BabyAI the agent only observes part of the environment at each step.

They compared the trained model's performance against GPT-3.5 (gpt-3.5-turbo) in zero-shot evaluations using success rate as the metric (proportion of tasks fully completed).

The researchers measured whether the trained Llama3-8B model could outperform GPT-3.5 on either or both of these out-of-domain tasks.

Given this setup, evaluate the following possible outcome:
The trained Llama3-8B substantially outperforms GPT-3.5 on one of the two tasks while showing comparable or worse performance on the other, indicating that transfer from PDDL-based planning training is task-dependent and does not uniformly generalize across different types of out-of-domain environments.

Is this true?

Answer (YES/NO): YES